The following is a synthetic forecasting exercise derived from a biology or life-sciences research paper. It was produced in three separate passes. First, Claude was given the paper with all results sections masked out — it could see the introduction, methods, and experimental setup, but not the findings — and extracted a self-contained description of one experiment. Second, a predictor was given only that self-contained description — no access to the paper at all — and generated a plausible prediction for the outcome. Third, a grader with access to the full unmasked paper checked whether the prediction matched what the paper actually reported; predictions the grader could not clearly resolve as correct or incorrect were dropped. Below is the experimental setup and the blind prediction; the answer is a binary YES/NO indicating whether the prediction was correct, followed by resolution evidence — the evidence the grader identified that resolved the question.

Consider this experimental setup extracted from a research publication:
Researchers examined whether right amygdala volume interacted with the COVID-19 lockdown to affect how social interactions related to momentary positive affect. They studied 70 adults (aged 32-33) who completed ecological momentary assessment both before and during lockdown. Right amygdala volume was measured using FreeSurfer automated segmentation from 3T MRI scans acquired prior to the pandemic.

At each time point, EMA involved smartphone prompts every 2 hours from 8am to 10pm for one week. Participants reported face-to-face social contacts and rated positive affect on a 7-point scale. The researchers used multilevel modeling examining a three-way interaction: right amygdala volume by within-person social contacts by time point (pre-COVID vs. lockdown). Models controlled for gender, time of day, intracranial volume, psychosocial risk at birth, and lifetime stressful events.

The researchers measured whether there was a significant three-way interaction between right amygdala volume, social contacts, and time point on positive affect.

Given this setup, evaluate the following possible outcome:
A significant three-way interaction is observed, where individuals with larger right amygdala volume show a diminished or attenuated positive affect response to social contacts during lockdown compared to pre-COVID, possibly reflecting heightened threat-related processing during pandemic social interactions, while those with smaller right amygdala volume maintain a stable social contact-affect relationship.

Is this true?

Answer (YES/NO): NO